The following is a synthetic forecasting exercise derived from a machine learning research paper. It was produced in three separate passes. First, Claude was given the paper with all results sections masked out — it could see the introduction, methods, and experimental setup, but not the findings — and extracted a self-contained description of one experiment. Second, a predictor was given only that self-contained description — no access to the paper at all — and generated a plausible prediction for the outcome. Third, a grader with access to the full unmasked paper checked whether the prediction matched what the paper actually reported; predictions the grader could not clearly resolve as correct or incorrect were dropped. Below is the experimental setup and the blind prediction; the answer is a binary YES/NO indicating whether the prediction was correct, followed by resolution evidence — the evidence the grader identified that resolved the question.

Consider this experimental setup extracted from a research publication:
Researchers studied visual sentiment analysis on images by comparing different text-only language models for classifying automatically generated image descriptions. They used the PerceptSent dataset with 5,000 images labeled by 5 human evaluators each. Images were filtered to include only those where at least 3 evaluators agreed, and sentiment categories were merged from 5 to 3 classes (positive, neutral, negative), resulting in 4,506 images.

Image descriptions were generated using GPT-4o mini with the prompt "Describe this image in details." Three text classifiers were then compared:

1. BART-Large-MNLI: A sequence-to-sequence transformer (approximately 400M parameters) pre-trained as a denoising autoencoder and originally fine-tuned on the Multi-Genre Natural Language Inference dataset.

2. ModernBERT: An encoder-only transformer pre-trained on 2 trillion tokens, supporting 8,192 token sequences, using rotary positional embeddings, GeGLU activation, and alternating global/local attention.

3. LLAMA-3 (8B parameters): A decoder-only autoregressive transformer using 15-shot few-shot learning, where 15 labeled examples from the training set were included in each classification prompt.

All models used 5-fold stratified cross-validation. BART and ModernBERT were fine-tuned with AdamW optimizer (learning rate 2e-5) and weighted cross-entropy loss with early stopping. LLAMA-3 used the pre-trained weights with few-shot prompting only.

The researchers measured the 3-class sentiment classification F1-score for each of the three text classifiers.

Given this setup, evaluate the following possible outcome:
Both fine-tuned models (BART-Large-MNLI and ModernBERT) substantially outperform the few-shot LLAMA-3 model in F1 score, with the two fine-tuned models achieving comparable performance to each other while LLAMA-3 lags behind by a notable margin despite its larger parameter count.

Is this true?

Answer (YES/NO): NO